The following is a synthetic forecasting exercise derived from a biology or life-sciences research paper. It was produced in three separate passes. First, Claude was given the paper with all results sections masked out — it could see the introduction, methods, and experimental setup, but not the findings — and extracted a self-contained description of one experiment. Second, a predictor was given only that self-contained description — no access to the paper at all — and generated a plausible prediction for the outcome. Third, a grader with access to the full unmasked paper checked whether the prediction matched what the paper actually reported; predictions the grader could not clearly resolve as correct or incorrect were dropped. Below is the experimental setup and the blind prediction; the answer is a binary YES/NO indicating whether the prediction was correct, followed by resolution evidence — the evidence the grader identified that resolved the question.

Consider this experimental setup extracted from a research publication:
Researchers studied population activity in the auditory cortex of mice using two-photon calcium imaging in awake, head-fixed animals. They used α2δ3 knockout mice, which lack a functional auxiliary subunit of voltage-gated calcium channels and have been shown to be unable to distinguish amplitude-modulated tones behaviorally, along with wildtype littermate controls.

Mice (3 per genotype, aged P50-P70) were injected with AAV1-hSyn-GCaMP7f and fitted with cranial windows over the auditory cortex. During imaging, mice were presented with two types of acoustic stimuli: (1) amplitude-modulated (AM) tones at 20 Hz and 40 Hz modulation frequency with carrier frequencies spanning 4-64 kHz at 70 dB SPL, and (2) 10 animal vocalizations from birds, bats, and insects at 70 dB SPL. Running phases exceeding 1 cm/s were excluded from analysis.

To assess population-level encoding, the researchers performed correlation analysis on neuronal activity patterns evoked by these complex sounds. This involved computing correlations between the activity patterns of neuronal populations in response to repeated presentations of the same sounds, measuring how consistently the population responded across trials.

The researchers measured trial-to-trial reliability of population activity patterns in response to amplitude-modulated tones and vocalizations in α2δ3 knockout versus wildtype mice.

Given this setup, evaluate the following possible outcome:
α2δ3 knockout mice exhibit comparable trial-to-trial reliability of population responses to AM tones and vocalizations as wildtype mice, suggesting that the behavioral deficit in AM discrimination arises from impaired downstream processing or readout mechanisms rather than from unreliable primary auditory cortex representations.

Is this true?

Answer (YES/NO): NO